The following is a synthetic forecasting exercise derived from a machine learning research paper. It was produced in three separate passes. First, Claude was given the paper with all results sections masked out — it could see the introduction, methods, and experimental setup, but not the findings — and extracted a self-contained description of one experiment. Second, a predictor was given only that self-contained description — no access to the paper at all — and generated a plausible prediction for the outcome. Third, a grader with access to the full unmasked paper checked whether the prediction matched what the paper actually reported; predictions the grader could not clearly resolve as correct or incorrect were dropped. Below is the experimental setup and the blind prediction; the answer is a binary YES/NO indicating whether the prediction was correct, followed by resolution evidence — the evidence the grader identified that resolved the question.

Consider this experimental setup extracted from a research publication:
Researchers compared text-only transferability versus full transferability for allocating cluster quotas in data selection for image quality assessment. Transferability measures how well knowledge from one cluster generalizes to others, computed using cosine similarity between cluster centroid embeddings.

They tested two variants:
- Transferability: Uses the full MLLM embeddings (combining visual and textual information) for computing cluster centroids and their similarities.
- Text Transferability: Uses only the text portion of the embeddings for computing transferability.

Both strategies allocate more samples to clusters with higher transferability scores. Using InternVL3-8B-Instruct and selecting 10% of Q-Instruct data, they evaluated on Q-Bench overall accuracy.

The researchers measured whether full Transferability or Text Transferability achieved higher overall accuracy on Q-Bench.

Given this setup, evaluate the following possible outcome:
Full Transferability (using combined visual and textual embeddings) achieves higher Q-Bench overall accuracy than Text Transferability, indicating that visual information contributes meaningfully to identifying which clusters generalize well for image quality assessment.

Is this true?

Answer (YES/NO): YES